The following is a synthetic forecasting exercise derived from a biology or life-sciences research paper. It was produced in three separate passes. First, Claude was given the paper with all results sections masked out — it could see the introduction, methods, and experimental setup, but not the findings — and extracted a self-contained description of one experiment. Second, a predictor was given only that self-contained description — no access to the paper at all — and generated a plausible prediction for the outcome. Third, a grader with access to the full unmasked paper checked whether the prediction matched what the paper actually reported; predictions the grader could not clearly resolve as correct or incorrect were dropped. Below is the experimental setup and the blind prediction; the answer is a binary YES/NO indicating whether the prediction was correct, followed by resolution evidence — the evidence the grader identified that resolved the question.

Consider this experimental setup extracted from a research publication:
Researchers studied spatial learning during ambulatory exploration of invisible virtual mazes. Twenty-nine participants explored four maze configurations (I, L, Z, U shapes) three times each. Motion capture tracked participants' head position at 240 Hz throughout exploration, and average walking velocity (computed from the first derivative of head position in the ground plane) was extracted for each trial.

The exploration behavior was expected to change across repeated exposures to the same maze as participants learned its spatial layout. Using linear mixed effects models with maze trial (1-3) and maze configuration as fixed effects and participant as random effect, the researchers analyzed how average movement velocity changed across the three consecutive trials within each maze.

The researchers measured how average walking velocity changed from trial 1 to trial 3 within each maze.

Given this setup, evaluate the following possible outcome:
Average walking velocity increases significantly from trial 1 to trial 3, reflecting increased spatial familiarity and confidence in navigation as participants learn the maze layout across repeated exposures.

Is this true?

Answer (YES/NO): YES